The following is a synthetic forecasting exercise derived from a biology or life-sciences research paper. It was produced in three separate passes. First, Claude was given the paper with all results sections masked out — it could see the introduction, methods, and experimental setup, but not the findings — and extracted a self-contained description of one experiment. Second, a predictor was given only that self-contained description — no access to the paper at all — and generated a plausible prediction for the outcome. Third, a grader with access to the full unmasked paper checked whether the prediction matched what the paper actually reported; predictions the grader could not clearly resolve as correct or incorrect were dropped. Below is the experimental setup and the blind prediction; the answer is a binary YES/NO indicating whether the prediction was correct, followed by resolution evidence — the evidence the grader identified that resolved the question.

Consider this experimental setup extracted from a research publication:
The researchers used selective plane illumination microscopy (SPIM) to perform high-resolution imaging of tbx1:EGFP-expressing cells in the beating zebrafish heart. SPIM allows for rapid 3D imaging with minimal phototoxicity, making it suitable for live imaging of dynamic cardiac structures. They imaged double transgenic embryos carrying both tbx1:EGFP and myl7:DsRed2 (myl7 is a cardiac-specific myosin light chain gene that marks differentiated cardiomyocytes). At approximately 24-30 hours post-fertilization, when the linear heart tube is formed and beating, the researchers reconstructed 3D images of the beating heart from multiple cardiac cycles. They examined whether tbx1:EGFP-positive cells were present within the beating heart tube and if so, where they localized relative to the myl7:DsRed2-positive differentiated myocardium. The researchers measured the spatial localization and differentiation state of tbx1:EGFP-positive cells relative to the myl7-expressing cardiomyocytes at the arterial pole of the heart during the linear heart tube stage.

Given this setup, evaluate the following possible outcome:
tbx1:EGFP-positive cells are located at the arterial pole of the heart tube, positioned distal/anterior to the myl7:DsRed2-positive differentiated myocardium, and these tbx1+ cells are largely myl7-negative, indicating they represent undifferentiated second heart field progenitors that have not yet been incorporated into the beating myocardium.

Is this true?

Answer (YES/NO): YES